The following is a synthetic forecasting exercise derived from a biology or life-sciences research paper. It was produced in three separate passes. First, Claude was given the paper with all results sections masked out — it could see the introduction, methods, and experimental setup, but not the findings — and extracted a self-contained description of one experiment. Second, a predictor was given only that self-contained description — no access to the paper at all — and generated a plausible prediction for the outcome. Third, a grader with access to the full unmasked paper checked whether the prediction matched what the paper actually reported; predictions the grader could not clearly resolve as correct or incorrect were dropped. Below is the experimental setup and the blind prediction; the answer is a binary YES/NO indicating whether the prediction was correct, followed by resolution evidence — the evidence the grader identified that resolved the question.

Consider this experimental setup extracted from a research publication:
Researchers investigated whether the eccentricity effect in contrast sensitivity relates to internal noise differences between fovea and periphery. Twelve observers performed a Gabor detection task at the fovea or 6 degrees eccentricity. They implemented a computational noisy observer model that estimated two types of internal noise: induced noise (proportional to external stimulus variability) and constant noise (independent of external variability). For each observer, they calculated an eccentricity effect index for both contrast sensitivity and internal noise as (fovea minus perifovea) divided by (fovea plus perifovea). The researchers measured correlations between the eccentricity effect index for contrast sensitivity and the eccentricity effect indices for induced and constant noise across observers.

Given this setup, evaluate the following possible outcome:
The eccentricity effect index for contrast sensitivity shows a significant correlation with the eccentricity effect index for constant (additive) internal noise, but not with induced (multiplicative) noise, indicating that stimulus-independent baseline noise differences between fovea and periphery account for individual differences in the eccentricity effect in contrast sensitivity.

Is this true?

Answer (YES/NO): NO